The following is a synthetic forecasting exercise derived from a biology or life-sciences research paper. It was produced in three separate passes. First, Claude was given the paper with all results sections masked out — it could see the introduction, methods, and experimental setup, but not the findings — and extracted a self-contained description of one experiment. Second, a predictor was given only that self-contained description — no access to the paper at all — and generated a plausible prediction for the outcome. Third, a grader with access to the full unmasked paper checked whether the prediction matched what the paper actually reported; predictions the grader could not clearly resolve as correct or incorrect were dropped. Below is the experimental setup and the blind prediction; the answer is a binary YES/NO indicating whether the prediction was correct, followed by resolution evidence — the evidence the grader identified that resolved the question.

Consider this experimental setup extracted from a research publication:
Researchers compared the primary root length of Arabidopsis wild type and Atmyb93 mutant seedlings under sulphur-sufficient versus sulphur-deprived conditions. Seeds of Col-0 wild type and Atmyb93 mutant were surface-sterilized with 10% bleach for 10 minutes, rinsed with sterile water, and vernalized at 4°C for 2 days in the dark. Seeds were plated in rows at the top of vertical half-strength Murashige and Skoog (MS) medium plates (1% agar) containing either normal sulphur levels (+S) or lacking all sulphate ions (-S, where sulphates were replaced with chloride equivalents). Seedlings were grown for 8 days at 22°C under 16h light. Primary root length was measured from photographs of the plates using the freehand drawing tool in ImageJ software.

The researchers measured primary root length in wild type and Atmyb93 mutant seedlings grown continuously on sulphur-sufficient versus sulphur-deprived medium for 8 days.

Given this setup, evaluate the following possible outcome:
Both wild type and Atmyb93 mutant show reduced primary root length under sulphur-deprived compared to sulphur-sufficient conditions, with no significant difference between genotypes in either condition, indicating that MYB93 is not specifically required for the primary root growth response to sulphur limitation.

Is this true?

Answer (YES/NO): NO